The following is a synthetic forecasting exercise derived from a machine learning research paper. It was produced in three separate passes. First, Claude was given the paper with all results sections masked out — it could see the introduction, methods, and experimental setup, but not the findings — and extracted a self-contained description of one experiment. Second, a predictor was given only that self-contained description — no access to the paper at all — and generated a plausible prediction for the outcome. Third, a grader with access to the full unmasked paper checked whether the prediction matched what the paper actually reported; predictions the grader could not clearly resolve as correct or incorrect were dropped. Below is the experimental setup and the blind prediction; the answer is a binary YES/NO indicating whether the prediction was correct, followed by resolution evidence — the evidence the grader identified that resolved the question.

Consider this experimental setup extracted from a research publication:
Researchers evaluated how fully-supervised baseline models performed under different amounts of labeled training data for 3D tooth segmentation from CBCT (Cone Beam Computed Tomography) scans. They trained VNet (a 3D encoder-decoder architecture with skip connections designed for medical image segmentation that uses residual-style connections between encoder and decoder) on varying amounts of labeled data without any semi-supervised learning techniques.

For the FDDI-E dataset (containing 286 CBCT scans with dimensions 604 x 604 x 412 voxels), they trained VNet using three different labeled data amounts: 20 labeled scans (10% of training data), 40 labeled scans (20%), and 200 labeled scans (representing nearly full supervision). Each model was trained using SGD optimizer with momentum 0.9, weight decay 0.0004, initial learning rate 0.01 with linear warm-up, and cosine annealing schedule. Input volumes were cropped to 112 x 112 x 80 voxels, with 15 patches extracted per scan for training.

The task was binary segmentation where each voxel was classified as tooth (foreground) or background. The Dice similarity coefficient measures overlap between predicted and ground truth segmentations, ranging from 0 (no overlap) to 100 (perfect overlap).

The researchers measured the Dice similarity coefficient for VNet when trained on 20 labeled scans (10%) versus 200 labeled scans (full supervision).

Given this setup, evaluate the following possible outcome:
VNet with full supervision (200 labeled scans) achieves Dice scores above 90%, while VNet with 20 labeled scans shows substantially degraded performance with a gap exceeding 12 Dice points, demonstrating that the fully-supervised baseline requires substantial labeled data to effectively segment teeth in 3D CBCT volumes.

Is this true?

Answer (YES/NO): NO